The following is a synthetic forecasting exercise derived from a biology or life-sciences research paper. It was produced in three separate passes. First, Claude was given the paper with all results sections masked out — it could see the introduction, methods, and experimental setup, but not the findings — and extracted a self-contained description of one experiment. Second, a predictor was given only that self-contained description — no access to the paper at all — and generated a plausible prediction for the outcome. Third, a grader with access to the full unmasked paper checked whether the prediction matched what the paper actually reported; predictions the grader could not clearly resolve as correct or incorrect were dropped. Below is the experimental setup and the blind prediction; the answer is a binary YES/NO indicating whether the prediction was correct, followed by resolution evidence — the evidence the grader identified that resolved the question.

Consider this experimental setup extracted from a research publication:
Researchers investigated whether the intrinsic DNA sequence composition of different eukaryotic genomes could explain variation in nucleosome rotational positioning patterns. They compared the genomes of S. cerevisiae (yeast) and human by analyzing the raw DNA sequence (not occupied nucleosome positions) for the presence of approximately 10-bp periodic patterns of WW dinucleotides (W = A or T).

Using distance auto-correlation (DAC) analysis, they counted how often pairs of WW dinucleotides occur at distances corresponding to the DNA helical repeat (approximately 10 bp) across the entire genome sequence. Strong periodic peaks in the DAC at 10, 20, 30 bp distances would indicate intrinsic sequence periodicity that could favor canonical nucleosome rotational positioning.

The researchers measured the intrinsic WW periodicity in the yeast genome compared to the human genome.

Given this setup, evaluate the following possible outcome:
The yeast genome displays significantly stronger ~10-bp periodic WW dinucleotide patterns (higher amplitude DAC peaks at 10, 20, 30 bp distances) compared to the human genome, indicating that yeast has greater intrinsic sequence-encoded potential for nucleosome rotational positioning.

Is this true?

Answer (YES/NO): YES